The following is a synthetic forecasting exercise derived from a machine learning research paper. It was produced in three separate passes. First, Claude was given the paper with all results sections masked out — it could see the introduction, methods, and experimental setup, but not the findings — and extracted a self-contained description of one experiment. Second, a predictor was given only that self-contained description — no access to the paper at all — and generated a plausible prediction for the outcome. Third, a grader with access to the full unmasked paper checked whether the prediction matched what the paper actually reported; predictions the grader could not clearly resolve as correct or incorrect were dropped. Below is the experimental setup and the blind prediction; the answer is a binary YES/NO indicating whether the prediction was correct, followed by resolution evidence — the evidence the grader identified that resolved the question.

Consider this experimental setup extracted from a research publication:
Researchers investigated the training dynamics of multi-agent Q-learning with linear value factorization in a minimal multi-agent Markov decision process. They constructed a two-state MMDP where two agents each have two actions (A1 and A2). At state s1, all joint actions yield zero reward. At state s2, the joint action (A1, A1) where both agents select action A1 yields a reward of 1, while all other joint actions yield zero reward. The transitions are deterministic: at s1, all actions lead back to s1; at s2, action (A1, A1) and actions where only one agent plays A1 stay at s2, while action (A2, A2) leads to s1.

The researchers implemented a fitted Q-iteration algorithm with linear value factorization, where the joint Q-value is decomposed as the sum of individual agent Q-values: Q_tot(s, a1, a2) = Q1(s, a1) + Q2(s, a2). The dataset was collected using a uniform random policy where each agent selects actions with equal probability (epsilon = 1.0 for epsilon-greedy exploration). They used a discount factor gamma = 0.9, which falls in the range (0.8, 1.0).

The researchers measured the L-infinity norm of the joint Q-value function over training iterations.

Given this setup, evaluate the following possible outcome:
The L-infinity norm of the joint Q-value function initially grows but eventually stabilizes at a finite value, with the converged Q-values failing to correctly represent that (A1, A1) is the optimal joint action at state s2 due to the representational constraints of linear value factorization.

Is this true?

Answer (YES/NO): NO